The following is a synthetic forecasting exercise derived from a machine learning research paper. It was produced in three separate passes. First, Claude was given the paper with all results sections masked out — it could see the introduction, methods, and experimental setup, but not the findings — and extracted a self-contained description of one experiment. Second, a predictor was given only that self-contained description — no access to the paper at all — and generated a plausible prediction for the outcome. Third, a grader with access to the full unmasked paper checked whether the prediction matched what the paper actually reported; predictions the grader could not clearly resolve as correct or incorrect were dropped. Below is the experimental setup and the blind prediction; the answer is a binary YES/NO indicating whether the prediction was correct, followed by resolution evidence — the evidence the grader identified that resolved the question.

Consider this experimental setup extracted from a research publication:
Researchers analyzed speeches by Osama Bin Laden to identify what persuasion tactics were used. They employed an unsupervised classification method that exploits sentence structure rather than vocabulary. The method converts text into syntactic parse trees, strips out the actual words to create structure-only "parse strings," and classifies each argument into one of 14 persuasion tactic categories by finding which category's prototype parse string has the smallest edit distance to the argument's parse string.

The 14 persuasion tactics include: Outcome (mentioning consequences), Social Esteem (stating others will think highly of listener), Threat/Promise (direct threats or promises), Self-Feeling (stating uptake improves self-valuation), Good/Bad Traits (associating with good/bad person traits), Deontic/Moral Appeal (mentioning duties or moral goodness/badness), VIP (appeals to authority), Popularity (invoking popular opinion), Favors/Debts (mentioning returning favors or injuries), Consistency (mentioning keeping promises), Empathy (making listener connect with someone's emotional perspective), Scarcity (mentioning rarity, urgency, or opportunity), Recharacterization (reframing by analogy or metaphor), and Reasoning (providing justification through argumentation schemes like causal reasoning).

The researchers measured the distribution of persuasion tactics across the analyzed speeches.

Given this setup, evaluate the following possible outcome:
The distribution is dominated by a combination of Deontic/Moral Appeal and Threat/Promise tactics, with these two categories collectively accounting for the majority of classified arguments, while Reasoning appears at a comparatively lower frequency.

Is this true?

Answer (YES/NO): NO